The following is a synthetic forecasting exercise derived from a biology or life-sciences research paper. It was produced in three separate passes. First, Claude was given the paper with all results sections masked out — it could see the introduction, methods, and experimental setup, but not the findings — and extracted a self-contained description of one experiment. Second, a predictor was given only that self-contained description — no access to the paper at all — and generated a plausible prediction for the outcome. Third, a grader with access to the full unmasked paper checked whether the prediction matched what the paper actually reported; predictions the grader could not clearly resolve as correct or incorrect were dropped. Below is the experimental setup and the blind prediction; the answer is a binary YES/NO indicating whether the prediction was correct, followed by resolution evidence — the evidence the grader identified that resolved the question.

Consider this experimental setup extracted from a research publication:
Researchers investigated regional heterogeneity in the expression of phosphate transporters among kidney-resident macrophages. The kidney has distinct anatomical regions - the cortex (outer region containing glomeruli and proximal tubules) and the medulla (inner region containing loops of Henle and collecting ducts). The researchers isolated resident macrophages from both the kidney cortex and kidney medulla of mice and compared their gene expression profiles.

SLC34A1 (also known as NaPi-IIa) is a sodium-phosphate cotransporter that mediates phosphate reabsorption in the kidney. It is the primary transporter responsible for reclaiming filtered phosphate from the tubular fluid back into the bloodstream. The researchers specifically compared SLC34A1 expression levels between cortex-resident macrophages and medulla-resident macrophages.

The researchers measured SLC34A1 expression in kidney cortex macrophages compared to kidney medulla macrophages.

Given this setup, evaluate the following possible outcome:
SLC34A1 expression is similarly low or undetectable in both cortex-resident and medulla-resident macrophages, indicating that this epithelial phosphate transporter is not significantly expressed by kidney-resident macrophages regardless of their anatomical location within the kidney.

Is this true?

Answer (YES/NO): NO